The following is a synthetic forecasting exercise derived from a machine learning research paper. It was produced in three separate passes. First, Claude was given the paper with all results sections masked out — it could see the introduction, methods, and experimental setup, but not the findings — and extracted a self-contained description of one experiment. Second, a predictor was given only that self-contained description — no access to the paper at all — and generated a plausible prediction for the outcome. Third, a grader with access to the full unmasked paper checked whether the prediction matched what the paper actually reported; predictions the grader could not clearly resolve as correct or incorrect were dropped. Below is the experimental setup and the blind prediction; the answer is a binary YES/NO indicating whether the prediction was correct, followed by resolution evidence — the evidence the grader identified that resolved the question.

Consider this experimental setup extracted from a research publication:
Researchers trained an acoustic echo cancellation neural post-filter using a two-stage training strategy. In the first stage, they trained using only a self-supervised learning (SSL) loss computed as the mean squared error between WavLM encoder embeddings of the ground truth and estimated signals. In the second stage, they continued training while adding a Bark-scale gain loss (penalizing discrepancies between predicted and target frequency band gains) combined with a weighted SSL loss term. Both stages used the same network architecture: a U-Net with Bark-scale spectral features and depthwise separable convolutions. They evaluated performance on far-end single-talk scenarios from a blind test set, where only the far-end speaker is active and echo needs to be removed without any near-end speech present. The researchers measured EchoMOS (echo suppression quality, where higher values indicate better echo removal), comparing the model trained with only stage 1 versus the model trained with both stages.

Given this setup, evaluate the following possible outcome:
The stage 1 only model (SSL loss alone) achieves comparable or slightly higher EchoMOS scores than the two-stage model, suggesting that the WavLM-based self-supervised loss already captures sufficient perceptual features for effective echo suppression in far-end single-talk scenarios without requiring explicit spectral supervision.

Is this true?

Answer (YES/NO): NO